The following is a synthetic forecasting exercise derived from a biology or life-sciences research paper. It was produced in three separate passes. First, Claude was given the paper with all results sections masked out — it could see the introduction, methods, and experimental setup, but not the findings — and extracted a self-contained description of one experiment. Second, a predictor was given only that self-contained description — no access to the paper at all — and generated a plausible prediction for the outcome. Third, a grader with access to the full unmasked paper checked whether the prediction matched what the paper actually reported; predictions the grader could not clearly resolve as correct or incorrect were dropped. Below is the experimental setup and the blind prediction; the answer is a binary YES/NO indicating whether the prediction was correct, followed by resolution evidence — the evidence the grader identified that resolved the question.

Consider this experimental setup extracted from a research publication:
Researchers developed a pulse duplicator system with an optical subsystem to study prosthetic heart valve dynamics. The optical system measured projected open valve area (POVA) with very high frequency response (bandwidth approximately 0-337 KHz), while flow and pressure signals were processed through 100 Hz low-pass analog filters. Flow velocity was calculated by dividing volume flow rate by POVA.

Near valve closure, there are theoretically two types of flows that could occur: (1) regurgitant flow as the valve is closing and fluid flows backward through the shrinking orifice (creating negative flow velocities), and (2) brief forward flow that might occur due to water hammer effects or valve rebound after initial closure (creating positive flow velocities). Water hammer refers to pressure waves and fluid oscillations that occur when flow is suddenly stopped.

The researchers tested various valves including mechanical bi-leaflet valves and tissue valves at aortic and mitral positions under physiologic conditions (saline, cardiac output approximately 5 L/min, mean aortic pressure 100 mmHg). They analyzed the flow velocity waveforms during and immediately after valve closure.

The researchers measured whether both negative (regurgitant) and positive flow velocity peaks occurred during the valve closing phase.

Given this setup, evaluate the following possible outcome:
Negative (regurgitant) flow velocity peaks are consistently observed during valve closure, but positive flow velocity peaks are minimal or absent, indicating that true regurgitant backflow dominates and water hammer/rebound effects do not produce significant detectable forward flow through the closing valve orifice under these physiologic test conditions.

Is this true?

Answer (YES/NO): NO